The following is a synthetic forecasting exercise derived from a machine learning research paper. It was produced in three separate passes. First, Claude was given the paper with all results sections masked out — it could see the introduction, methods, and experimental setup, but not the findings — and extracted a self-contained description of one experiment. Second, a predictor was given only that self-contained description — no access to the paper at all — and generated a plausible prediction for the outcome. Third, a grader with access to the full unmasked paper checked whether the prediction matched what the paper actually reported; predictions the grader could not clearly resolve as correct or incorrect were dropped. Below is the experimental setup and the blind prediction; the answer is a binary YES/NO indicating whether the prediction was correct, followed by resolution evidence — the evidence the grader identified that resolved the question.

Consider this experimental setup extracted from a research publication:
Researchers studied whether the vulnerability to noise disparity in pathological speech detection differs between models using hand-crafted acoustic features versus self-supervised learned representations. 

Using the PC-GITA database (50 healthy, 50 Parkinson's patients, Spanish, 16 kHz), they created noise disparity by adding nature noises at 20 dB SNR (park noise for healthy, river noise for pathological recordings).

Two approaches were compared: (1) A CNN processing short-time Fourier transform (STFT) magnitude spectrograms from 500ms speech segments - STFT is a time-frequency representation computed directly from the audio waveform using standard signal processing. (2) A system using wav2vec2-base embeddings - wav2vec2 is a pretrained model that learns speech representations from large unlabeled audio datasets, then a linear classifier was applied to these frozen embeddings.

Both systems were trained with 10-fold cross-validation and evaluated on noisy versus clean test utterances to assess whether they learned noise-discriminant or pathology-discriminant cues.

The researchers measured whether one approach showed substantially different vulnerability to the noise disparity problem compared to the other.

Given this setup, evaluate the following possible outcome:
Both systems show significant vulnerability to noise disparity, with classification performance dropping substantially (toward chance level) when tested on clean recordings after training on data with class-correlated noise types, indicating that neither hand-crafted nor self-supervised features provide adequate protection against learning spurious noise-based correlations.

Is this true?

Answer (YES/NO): NO